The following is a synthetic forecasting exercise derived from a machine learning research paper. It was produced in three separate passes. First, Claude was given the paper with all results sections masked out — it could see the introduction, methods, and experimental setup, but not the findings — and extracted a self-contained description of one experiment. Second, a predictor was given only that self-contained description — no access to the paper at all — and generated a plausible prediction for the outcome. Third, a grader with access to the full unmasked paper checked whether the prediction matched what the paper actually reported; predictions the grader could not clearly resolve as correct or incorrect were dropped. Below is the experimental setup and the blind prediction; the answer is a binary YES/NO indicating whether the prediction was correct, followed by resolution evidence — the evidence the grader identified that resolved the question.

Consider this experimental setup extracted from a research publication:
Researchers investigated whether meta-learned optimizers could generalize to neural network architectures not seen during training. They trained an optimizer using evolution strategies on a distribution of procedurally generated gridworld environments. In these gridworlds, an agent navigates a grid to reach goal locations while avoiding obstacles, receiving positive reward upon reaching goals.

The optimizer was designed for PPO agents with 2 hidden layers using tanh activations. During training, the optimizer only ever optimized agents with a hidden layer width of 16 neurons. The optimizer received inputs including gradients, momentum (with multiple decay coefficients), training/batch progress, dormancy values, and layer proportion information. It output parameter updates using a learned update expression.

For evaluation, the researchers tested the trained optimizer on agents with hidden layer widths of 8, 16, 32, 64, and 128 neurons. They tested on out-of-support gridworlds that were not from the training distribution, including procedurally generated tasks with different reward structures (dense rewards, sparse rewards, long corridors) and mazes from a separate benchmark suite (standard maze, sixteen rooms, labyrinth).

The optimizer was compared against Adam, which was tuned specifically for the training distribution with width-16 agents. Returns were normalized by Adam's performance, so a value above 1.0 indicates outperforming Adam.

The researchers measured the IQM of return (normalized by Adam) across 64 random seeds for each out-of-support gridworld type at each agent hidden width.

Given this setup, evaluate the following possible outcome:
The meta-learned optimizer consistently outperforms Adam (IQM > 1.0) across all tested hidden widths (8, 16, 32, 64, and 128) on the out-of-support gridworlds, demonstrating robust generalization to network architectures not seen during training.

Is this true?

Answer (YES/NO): YES